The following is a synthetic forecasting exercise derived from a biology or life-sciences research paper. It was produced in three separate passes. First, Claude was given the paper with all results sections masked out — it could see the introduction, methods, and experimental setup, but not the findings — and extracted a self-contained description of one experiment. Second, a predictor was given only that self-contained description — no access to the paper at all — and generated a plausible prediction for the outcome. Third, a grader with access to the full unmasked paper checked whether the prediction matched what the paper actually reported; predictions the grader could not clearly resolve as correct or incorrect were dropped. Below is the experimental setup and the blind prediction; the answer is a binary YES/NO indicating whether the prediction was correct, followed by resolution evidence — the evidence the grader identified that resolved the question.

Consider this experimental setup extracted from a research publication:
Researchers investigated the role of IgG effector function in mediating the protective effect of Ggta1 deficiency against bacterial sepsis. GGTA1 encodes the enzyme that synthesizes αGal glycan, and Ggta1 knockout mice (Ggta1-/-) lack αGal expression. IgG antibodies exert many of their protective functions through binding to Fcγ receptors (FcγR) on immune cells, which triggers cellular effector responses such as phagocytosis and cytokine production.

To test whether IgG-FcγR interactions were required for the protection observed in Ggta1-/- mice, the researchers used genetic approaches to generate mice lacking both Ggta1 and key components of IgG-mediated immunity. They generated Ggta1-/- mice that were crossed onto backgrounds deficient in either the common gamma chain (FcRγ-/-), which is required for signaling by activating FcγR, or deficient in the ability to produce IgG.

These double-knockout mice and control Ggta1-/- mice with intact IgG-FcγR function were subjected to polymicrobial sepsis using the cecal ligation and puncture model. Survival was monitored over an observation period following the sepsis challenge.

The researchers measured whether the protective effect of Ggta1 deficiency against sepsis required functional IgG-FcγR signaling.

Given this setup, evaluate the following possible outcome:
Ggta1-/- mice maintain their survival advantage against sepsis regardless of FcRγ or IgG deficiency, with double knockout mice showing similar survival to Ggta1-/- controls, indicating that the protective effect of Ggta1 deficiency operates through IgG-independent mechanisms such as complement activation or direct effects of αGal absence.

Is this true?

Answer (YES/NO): NO